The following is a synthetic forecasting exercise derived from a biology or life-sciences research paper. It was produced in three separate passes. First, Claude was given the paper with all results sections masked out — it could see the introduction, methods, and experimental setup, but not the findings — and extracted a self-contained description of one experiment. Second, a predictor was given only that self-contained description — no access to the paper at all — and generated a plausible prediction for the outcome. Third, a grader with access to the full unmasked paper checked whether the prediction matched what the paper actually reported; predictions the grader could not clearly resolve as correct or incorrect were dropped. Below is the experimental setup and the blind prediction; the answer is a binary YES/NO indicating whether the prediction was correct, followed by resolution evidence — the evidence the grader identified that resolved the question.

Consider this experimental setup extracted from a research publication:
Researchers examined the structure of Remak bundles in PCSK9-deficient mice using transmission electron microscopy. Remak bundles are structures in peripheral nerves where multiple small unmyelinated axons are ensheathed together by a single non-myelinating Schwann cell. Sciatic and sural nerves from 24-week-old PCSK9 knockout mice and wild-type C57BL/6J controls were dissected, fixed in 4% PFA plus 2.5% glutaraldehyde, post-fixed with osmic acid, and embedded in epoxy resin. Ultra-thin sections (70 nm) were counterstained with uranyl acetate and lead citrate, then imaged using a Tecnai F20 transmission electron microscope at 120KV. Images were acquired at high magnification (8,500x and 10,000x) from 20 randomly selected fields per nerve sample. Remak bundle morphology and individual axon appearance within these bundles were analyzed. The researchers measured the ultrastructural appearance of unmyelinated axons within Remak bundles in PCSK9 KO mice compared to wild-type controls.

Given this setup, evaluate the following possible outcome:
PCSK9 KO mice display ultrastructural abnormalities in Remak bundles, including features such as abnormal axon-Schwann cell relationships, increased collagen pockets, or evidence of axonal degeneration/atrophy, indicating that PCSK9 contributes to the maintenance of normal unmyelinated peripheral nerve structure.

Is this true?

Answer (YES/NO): NO